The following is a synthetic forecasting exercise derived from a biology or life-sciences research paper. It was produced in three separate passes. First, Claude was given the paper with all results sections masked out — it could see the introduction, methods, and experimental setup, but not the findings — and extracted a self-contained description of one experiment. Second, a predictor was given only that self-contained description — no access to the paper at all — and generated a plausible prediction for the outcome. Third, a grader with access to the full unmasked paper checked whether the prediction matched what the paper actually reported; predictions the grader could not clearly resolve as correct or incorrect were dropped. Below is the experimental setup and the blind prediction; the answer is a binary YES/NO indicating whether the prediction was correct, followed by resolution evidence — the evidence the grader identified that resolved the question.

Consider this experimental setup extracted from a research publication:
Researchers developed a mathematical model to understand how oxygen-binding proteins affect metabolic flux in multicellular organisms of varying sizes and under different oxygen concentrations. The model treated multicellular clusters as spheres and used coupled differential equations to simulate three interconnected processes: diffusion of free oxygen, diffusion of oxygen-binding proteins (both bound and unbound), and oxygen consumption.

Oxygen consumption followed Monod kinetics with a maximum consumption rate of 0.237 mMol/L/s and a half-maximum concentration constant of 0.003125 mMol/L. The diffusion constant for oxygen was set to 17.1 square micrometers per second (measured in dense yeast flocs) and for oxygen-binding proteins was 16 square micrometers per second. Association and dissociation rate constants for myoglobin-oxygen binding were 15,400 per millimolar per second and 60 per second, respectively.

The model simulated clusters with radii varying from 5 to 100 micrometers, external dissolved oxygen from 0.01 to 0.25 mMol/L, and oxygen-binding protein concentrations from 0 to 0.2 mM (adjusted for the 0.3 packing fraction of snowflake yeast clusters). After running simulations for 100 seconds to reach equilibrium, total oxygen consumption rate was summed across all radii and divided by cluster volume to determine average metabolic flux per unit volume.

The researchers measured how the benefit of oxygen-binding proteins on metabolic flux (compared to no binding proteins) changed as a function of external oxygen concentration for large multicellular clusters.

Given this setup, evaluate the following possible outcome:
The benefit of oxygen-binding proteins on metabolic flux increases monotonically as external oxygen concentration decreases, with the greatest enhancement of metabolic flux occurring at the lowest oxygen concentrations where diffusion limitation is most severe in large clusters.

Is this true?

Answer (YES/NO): NO